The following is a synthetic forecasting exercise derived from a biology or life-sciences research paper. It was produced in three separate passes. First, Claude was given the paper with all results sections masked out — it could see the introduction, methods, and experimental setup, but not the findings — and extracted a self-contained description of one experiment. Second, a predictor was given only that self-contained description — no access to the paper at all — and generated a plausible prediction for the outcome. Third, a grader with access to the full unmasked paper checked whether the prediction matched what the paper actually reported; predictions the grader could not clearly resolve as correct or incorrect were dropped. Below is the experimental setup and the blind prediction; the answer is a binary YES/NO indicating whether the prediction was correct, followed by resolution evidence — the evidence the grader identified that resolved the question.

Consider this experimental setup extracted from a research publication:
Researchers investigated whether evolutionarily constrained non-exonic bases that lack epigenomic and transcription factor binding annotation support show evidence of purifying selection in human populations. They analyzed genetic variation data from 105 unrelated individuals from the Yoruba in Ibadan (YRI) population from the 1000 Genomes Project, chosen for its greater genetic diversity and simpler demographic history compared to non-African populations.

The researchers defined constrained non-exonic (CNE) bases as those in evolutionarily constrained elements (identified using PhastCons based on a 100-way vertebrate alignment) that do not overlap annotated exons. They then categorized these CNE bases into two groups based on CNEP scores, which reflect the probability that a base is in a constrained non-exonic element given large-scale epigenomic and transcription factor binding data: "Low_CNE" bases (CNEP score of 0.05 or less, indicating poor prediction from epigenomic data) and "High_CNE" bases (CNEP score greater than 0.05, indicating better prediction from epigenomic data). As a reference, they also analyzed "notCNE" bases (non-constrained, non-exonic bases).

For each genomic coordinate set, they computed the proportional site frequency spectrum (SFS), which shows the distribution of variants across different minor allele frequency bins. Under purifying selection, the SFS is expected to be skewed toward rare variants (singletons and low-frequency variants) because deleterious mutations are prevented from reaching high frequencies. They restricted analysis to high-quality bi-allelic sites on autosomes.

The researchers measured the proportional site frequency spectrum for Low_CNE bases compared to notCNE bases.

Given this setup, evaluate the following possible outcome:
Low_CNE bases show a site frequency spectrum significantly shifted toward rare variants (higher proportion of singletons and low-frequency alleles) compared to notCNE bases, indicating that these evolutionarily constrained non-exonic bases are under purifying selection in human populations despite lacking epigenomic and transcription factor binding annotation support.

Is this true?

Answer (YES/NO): YES